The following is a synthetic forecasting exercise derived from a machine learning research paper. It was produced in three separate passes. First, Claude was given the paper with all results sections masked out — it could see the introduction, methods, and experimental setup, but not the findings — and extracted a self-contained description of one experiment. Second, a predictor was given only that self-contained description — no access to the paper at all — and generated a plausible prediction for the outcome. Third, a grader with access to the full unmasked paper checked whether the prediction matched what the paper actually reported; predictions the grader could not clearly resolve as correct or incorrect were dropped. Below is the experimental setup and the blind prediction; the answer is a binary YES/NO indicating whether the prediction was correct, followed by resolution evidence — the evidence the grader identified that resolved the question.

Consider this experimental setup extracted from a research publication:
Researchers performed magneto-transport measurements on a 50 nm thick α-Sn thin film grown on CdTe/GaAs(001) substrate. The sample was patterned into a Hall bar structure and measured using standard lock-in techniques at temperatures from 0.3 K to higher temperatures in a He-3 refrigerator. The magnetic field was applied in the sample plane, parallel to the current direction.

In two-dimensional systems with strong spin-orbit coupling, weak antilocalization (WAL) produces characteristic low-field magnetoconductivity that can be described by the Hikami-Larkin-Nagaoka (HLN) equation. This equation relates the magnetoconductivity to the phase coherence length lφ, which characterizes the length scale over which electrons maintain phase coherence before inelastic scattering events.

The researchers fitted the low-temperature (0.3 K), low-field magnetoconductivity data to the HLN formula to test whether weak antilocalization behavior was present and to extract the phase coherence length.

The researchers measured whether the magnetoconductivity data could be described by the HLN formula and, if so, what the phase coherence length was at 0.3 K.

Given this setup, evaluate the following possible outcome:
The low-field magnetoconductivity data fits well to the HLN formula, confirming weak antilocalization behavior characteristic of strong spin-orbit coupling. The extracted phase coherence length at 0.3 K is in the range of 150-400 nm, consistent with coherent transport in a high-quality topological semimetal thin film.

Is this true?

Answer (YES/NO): NO